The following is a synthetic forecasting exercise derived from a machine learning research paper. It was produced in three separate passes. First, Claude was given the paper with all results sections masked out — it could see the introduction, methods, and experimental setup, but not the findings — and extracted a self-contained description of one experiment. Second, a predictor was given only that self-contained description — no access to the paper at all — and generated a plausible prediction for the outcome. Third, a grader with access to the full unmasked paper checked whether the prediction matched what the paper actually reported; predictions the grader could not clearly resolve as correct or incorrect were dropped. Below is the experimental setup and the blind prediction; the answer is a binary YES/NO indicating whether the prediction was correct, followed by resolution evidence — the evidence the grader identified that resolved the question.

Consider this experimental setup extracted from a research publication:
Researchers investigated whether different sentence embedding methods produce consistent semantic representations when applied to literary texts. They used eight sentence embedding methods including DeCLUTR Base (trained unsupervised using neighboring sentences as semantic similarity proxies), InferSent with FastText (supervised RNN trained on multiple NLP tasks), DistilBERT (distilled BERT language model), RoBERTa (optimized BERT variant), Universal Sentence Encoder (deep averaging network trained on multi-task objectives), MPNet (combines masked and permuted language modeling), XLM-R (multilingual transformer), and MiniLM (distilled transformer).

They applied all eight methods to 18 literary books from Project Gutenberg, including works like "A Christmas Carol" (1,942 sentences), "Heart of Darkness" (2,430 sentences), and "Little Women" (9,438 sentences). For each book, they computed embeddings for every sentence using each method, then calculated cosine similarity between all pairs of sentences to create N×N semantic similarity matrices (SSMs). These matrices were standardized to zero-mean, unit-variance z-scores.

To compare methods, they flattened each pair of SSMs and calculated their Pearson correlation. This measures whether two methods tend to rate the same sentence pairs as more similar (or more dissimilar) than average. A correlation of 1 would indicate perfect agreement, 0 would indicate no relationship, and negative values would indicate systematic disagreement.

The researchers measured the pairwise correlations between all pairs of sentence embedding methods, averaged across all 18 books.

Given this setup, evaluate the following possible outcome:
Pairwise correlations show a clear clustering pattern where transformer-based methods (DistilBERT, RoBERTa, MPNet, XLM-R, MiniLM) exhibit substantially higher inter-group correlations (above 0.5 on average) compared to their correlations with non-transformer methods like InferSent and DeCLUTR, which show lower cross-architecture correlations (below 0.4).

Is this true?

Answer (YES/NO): NO